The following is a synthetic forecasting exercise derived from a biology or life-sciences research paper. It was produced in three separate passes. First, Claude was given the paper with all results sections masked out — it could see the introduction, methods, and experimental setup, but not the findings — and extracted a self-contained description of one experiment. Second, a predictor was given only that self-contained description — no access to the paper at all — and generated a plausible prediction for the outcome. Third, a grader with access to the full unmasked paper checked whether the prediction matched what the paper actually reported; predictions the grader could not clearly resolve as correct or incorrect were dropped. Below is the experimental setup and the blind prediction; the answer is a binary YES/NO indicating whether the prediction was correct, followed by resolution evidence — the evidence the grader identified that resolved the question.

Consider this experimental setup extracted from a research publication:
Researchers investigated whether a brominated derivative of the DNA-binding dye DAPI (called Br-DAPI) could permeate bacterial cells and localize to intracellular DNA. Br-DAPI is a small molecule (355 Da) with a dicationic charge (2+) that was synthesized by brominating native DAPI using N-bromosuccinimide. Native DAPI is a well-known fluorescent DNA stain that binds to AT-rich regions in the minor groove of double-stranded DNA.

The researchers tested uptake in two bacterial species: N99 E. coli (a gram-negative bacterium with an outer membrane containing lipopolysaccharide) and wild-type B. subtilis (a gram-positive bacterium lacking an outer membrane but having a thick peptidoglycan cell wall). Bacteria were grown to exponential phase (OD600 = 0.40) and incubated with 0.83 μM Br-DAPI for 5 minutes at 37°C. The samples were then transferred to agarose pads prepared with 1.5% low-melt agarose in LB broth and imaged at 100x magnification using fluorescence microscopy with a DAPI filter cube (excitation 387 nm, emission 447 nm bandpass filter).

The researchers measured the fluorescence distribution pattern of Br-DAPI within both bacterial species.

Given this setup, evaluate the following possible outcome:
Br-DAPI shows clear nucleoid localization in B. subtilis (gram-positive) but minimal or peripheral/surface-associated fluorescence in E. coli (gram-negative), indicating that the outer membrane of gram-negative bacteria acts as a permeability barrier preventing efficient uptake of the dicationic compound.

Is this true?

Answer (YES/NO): NO